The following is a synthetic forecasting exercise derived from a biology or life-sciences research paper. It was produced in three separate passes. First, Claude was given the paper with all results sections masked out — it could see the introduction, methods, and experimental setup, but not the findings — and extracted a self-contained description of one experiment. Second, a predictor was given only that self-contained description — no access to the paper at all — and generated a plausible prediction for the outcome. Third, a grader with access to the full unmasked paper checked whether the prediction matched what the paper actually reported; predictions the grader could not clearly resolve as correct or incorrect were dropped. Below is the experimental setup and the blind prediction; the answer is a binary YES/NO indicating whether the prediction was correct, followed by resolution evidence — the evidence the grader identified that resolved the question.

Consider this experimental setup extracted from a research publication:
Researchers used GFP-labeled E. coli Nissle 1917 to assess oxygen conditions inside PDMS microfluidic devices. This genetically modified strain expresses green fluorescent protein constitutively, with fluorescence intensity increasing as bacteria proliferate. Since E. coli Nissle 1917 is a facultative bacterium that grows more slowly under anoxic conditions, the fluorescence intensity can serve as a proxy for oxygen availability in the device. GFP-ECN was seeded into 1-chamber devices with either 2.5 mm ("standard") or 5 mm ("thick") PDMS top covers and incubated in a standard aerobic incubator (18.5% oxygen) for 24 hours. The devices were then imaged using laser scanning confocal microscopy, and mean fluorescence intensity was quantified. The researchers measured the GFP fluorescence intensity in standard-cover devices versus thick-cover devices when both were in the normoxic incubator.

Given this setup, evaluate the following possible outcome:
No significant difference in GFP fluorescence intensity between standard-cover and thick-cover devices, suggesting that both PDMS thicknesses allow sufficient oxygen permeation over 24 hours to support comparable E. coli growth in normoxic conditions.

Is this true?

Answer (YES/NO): NO